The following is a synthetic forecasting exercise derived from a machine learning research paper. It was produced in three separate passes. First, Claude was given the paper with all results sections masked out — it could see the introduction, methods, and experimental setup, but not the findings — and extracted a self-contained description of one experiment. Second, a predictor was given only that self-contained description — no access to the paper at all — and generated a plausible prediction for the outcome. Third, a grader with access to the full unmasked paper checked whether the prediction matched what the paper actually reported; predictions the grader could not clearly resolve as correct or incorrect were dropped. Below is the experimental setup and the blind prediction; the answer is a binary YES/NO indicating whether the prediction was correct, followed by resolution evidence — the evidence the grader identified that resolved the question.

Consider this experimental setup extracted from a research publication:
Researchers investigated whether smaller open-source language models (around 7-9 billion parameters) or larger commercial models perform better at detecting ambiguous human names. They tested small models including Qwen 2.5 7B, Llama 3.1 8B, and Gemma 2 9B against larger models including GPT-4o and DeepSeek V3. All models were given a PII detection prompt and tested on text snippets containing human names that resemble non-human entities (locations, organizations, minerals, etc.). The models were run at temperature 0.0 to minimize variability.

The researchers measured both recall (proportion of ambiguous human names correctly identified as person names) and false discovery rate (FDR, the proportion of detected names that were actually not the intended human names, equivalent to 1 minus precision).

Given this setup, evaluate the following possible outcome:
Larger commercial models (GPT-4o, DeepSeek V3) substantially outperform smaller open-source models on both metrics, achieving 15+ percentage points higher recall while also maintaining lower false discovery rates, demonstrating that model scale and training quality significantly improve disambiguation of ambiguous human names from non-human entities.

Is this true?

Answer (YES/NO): NO